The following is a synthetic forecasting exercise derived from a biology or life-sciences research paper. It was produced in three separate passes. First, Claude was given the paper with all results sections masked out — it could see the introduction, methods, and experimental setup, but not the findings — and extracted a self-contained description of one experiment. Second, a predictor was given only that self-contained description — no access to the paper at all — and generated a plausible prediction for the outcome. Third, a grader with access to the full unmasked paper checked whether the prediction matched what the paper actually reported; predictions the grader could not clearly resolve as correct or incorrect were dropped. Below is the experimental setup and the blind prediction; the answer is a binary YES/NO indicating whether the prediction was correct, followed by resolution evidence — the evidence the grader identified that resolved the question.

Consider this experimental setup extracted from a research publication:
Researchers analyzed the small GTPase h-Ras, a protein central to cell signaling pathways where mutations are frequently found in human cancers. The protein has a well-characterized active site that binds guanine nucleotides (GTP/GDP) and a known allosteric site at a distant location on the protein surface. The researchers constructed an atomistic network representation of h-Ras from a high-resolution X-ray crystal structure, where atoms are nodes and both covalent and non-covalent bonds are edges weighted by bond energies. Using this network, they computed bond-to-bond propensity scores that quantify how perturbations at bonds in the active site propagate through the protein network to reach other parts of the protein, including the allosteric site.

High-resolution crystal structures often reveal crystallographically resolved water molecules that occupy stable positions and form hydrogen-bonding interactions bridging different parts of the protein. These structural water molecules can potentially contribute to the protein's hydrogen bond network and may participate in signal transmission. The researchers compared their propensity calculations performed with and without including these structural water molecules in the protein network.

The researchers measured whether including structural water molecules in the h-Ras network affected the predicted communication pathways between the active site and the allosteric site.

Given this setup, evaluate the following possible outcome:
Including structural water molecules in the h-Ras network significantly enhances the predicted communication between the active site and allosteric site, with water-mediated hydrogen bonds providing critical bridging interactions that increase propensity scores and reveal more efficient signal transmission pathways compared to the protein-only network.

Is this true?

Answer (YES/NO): YES